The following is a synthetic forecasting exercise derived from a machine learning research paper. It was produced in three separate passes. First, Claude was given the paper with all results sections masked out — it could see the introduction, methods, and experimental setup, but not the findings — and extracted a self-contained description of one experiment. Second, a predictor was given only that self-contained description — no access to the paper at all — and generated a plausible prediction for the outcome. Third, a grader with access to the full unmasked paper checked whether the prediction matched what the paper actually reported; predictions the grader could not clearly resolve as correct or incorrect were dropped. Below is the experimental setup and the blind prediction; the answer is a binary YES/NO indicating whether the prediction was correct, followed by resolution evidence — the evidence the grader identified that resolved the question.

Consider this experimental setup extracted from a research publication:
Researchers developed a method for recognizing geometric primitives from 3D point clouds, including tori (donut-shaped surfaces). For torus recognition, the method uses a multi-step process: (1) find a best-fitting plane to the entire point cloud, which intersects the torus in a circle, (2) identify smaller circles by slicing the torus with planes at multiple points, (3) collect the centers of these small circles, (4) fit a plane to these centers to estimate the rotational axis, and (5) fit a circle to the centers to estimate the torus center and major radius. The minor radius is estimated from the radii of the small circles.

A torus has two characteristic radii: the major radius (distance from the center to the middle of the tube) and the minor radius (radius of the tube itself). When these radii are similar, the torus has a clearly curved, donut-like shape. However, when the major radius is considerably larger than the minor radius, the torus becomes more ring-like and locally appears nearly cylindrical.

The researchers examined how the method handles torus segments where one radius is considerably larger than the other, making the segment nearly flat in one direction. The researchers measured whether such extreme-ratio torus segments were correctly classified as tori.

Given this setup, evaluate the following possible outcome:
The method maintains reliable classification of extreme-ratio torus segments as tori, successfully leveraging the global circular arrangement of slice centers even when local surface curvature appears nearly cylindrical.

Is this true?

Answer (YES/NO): NO